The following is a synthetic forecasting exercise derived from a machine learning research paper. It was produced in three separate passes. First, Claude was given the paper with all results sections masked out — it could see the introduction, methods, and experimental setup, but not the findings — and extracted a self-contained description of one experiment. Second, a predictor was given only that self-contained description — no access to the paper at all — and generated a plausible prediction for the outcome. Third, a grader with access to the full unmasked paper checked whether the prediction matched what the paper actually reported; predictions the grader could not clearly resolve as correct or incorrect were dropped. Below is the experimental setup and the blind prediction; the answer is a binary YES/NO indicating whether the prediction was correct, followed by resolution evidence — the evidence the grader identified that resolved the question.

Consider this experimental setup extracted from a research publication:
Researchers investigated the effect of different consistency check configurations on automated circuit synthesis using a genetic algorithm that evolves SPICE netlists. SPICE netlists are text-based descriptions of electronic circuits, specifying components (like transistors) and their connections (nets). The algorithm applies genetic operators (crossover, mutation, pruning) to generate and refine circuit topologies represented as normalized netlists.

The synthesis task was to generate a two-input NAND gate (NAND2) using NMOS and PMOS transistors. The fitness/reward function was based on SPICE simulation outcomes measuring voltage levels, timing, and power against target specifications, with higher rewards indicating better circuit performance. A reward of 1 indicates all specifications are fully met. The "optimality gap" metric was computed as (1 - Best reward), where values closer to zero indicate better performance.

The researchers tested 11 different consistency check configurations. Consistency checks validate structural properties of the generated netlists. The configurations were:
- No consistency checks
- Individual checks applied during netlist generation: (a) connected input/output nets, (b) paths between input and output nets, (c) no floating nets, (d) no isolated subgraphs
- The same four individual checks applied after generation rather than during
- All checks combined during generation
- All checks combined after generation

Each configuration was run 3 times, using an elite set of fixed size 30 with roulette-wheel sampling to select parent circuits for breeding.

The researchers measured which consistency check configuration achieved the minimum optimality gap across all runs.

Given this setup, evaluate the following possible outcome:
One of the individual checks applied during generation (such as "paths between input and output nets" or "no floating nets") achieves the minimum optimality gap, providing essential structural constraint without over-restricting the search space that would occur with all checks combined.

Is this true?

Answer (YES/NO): NO